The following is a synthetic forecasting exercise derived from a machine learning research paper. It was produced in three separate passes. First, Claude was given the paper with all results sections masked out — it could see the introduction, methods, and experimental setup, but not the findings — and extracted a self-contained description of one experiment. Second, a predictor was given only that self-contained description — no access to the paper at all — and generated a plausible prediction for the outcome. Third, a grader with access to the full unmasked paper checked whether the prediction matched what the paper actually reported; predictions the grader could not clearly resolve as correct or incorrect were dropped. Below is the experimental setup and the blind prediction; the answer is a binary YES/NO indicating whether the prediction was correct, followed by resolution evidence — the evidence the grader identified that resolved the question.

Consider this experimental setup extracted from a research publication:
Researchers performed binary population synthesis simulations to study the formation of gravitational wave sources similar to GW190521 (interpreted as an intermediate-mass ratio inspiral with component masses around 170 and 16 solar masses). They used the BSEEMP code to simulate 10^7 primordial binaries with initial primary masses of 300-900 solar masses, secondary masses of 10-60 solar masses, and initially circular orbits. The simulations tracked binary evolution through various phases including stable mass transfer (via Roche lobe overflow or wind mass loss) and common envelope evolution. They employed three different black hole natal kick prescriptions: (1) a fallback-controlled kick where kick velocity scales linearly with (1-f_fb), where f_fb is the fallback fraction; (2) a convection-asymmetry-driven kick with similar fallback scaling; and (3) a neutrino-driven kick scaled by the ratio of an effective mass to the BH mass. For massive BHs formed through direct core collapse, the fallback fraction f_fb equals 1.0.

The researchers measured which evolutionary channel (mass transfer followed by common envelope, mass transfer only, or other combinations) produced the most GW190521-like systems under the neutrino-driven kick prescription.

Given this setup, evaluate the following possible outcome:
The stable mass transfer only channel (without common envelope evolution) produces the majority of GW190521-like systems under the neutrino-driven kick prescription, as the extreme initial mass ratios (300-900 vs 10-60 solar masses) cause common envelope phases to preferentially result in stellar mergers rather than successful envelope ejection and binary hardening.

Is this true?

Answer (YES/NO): NO